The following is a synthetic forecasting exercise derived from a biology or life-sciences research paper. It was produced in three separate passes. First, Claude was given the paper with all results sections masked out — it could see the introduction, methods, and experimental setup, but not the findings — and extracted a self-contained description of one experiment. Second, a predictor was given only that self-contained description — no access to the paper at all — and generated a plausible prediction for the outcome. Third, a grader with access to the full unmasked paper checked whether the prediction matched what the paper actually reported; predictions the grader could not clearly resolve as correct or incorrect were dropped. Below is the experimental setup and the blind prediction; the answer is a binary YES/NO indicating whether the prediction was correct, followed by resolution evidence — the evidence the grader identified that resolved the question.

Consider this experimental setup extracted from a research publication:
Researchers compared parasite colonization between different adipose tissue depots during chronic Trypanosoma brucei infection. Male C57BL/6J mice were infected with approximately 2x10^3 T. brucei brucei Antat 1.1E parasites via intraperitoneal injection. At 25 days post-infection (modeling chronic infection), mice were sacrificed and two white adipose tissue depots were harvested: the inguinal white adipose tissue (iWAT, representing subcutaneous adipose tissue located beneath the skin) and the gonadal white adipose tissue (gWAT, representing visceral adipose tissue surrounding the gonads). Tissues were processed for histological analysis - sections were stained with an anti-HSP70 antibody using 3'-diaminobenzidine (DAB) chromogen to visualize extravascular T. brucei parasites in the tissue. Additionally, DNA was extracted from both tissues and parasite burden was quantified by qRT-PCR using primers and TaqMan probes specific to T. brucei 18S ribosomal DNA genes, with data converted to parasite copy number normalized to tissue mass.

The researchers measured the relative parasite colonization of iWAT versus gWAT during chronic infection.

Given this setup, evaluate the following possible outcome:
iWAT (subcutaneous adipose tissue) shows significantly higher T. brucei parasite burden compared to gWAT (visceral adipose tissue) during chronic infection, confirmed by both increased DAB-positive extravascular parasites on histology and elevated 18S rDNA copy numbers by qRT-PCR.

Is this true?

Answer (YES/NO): NO